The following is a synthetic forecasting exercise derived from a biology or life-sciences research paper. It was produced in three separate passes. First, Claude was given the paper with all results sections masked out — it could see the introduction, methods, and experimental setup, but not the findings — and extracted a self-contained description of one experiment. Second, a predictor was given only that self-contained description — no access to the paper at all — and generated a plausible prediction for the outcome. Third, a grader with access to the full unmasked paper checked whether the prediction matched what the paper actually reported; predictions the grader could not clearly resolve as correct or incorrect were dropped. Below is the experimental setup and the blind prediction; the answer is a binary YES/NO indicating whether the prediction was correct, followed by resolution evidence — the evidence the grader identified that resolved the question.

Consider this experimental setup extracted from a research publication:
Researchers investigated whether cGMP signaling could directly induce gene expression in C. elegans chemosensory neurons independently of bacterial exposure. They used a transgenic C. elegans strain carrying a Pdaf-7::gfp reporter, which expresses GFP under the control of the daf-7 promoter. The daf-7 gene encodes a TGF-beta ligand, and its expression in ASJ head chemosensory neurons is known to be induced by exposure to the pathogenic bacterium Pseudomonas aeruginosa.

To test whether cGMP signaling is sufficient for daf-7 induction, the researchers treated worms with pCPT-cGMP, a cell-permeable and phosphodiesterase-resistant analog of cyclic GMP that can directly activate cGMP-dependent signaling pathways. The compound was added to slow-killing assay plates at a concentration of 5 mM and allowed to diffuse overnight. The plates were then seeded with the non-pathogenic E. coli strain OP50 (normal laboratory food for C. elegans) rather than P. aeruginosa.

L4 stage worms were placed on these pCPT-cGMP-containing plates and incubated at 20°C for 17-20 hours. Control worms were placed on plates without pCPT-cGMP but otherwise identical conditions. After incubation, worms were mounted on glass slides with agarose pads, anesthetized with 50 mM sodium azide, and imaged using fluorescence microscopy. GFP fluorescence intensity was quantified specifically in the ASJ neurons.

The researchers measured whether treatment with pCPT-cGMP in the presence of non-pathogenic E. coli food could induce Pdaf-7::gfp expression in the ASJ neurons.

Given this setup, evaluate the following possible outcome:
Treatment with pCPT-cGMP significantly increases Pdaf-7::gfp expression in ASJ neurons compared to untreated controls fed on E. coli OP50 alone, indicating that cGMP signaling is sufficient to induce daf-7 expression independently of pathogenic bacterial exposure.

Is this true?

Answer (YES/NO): YES